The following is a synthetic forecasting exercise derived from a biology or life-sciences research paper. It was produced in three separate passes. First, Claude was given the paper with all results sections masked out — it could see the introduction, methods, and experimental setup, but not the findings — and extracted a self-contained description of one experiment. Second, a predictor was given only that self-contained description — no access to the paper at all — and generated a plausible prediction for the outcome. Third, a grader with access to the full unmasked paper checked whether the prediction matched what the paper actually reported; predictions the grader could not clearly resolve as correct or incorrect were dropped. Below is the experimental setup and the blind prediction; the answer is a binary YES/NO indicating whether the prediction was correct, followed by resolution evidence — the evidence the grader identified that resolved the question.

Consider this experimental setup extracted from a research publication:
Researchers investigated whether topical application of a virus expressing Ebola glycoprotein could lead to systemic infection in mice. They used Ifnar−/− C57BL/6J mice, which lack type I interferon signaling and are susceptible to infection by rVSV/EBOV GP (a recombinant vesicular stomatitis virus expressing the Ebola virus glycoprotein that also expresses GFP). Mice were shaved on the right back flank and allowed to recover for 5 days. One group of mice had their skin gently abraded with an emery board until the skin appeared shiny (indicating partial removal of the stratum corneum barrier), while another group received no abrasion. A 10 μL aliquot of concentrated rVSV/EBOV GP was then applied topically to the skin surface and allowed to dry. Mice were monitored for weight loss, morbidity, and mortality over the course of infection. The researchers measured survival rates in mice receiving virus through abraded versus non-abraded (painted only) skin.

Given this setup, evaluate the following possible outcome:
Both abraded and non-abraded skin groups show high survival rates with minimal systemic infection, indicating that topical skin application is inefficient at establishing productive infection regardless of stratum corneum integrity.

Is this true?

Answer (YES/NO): NO